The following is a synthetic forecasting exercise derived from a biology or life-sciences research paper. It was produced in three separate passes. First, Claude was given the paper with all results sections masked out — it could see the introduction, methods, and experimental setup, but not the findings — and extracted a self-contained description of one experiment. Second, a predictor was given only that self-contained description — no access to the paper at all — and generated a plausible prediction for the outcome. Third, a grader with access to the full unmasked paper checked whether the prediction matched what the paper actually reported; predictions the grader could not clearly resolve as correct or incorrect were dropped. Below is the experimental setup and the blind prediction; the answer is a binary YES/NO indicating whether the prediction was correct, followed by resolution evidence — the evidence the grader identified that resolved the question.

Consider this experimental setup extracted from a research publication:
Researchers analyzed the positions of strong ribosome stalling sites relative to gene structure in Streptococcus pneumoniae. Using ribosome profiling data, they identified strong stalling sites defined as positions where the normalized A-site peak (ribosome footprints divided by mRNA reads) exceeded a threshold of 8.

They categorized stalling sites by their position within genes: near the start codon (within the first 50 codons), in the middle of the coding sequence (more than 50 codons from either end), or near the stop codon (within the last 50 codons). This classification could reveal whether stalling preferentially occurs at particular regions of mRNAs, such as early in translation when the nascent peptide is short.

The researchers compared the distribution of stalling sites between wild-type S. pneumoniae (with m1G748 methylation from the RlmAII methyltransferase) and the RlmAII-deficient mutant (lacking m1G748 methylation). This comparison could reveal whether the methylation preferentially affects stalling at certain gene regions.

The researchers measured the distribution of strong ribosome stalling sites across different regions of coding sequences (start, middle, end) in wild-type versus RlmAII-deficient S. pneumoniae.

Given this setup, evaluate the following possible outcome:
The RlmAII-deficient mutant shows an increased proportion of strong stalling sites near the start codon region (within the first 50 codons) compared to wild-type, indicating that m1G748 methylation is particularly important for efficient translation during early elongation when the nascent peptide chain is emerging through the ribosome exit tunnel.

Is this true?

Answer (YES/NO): NO